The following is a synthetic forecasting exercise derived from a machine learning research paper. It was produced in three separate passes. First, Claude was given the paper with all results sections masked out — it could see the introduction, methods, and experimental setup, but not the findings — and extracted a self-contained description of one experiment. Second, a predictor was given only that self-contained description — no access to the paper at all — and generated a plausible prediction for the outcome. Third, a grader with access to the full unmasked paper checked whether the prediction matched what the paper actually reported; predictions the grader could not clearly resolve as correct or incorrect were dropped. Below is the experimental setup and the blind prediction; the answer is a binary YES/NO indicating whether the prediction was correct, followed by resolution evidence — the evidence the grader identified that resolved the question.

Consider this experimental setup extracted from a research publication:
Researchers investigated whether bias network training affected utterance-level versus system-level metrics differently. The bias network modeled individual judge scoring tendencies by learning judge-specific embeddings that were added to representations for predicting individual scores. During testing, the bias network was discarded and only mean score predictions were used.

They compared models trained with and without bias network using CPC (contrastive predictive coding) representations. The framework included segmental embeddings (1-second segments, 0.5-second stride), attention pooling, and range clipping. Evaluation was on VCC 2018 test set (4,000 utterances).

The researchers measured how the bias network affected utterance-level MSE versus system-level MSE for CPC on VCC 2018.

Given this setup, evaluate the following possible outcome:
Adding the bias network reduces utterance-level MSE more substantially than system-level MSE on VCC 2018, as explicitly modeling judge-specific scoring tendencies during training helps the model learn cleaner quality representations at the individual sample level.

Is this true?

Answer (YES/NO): YES